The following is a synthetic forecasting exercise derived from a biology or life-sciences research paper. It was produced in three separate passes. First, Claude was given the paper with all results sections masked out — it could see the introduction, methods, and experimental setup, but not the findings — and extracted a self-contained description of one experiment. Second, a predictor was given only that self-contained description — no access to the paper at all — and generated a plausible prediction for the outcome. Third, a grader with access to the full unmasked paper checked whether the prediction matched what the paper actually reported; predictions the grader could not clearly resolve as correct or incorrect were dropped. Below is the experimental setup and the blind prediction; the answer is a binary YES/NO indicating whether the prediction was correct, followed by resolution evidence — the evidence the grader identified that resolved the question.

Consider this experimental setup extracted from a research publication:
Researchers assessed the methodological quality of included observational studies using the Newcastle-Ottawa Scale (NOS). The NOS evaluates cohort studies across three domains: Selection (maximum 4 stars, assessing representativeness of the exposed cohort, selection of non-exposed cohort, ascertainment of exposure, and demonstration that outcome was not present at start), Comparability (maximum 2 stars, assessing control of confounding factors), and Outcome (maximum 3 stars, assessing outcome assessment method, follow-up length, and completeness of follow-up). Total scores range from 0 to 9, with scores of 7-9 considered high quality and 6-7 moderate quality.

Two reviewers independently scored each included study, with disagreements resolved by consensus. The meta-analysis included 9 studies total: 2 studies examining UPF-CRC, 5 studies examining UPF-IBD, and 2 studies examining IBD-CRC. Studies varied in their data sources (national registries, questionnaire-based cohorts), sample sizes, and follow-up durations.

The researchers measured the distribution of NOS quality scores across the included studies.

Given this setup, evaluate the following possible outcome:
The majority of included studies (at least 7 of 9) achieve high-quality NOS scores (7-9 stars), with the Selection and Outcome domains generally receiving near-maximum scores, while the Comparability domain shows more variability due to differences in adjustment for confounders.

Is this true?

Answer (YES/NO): NO